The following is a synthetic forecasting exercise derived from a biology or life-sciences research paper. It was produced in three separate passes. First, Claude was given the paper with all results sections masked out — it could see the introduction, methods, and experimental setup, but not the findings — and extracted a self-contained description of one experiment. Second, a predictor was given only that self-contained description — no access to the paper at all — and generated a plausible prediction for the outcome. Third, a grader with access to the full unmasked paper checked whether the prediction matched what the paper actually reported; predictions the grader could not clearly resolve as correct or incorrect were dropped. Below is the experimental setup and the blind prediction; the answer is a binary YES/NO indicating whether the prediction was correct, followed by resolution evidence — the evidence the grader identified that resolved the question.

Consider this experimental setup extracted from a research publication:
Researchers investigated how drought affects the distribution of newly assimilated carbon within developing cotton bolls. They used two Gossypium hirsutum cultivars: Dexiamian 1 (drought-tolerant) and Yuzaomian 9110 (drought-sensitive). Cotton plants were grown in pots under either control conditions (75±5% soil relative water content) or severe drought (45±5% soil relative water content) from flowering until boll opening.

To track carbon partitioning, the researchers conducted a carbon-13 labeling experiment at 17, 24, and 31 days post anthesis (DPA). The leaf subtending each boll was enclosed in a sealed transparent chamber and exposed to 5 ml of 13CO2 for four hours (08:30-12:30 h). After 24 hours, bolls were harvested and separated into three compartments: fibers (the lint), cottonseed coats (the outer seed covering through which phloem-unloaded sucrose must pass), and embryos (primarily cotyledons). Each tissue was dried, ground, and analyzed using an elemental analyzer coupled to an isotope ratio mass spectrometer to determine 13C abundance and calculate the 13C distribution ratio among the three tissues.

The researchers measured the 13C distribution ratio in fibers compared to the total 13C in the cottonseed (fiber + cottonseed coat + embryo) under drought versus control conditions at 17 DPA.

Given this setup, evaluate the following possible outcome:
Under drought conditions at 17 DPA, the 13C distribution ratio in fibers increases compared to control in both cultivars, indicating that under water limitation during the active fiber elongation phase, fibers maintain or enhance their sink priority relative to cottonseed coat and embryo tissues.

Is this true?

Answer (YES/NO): NO